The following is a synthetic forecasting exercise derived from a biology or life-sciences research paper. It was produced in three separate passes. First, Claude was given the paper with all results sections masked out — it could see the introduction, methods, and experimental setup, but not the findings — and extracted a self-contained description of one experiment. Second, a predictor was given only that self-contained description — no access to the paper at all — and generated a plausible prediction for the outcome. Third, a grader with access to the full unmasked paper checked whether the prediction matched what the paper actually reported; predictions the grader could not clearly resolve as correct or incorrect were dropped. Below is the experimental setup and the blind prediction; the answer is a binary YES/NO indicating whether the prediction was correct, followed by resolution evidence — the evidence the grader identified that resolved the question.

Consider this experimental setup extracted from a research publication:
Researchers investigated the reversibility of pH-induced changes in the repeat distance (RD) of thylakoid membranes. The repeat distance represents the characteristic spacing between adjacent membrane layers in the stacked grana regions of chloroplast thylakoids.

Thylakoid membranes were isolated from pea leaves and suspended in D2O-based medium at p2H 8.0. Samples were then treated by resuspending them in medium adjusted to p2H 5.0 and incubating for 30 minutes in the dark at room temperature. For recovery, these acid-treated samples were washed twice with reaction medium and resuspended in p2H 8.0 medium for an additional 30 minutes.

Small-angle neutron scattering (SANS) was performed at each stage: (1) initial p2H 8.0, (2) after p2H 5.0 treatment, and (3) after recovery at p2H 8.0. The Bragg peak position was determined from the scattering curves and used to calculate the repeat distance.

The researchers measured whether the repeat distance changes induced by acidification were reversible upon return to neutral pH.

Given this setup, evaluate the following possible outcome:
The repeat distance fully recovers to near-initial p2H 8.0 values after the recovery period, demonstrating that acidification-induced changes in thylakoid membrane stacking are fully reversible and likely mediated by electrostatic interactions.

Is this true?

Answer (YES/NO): YES